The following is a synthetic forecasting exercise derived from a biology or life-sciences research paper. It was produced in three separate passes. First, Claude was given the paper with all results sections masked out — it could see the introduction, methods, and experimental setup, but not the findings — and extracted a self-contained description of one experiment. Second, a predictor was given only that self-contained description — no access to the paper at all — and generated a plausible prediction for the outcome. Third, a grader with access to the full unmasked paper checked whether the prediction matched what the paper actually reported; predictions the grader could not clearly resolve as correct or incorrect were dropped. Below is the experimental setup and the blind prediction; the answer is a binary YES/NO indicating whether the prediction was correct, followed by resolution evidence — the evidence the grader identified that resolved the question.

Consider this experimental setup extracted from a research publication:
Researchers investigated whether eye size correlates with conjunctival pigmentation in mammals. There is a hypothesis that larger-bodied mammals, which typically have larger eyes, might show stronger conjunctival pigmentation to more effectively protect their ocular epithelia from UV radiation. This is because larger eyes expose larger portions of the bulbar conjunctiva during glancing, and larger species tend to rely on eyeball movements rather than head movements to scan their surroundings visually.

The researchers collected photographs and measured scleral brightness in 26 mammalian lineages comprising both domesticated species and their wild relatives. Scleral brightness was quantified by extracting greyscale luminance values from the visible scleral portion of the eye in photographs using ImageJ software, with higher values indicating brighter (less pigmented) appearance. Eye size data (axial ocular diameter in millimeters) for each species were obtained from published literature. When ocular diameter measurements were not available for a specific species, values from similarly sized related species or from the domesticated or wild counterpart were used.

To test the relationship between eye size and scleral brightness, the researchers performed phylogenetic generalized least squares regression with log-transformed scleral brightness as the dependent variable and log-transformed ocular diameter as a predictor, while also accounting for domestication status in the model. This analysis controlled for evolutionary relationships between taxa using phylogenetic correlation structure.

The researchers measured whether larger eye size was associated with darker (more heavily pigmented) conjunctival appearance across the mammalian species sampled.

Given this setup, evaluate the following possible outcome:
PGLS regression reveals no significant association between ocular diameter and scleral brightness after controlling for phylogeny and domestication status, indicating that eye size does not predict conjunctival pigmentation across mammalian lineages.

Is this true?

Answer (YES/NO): NO